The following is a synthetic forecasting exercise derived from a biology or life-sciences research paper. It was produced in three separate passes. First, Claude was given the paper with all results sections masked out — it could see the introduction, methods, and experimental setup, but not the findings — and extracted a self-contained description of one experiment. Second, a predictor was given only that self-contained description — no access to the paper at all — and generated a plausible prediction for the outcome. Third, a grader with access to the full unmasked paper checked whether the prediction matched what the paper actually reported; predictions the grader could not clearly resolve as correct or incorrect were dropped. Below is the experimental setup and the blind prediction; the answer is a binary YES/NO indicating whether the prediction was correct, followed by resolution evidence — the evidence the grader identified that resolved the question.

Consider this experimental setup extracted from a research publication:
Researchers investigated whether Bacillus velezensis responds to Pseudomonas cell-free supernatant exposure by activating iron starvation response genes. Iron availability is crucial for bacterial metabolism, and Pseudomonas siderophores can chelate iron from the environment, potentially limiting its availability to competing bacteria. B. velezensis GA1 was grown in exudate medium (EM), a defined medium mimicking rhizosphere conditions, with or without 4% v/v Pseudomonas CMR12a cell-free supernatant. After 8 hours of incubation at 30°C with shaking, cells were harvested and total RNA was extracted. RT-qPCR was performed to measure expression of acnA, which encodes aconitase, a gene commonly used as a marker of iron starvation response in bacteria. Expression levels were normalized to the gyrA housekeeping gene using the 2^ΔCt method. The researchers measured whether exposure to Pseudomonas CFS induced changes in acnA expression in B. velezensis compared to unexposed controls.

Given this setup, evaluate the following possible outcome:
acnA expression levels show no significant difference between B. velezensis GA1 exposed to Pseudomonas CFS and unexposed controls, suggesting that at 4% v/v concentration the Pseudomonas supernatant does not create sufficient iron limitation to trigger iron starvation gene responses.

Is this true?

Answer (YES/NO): NO